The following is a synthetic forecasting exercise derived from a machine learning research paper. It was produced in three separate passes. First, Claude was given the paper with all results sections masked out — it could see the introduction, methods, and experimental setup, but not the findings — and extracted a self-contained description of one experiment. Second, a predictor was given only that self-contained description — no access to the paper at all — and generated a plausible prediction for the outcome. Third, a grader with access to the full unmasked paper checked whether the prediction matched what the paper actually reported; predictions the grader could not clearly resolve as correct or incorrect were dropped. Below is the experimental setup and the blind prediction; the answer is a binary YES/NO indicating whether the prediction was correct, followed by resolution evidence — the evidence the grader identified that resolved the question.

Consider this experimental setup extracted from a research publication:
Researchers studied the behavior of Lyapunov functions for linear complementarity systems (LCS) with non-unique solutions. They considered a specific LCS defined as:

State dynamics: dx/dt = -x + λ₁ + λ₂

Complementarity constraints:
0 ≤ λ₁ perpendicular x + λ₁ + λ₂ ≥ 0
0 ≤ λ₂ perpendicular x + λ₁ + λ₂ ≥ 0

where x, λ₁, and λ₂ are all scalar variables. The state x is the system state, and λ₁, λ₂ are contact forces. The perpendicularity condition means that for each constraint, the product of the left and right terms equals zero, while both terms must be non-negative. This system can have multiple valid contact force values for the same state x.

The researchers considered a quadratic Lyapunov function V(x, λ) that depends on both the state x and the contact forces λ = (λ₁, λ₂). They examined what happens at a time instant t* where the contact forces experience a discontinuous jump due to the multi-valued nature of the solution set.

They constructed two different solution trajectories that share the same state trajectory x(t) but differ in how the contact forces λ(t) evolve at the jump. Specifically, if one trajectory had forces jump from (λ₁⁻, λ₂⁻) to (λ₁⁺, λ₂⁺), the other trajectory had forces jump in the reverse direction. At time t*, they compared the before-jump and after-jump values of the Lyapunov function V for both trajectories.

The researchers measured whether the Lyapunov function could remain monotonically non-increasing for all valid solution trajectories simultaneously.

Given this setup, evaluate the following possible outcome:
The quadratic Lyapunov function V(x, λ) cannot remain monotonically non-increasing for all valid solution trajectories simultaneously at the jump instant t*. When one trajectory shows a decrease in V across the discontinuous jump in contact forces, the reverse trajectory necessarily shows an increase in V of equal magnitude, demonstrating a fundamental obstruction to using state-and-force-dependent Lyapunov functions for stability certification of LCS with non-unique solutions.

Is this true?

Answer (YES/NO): YES